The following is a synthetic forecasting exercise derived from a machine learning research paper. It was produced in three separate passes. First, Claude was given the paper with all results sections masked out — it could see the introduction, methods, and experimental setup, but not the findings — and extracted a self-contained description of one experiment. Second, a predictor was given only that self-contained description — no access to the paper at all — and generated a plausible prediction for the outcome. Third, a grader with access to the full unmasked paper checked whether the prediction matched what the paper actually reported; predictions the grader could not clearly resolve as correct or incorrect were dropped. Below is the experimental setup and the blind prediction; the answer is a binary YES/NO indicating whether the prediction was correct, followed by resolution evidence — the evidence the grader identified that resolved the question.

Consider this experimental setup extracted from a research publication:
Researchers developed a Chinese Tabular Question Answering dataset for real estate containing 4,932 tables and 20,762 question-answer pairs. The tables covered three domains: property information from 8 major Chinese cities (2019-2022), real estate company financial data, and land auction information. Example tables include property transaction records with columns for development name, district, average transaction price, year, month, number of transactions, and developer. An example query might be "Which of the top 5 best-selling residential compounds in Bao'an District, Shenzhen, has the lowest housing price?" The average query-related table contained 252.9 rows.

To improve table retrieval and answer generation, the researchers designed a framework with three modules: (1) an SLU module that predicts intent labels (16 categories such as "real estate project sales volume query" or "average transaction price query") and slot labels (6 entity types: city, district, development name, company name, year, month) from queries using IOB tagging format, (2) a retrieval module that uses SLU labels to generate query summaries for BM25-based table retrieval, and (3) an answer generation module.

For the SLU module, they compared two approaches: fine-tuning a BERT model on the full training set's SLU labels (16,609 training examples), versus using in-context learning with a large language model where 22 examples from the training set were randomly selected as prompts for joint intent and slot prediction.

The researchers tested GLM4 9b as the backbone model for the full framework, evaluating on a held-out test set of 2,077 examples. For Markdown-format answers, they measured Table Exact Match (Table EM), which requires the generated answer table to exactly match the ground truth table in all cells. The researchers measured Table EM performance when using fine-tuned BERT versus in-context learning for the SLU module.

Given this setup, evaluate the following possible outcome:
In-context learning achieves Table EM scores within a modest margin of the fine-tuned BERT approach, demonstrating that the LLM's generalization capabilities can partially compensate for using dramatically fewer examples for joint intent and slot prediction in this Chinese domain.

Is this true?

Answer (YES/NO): YES